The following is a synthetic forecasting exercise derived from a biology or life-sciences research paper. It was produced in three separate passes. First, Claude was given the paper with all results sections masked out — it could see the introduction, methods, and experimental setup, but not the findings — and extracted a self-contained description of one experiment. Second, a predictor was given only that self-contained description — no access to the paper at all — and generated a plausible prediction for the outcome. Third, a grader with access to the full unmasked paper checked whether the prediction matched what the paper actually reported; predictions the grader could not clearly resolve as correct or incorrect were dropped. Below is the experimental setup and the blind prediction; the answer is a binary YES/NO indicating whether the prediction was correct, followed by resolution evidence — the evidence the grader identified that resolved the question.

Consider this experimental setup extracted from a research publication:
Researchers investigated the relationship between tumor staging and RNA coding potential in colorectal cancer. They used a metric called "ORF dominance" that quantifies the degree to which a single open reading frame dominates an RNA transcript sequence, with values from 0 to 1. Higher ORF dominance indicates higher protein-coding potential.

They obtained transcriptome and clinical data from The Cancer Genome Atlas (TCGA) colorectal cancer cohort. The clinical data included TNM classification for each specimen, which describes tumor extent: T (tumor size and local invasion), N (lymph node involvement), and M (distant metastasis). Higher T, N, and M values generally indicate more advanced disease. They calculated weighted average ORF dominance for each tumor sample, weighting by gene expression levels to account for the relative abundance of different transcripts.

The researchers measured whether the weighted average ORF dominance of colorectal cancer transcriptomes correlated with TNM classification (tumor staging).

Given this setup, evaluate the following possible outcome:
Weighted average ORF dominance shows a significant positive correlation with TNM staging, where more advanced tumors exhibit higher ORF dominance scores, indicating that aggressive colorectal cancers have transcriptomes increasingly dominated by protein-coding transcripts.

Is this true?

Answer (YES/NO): NO